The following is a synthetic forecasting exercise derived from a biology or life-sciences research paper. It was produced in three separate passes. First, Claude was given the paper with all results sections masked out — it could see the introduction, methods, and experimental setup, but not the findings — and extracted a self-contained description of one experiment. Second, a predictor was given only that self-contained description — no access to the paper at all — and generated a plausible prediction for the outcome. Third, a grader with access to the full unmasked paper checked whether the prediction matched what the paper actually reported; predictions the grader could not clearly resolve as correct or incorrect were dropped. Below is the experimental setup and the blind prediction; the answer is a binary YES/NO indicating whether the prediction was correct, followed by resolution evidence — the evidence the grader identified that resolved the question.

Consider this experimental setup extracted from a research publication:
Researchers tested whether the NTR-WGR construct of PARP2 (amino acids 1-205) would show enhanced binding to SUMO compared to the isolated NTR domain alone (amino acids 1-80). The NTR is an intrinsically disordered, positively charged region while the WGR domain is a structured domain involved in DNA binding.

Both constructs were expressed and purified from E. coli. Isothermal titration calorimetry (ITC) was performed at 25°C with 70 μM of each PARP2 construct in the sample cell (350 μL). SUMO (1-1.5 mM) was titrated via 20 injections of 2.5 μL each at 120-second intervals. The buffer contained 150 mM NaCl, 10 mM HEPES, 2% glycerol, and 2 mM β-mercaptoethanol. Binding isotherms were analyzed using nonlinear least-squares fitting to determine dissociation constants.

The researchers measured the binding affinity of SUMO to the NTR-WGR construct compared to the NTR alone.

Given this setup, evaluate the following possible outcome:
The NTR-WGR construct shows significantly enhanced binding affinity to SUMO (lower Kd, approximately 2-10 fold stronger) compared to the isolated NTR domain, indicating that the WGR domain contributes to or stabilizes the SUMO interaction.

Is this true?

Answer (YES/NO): NO